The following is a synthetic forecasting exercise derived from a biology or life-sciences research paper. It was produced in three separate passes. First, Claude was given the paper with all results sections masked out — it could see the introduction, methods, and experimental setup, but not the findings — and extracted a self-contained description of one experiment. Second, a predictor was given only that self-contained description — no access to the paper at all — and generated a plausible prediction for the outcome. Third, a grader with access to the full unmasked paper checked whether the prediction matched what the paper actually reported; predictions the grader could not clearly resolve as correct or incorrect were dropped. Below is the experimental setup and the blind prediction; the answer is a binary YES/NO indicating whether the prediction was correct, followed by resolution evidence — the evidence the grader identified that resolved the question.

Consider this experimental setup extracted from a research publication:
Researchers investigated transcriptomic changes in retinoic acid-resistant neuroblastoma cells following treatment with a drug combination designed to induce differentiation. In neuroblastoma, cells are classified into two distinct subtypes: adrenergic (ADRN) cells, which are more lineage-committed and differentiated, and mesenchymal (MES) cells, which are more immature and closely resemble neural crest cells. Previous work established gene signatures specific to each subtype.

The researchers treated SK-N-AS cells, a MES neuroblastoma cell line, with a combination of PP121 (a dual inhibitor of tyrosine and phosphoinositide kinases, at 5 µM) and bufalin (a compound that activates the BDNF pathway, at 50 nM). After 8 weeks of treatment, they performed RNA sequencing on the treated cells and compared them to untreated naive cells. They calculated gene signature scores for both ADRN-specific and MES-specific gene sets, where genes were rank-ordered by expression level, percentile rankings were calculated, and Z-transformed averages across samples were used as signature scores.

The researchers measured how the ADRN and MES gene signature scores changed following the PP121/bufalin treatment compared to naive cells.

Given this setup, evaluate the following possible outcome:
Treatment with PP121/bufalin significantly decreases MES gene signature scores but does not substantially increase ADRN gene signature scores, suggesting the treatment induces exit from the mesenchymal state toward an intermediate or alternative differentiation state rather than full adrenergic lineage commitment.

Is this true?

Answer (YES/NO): NO